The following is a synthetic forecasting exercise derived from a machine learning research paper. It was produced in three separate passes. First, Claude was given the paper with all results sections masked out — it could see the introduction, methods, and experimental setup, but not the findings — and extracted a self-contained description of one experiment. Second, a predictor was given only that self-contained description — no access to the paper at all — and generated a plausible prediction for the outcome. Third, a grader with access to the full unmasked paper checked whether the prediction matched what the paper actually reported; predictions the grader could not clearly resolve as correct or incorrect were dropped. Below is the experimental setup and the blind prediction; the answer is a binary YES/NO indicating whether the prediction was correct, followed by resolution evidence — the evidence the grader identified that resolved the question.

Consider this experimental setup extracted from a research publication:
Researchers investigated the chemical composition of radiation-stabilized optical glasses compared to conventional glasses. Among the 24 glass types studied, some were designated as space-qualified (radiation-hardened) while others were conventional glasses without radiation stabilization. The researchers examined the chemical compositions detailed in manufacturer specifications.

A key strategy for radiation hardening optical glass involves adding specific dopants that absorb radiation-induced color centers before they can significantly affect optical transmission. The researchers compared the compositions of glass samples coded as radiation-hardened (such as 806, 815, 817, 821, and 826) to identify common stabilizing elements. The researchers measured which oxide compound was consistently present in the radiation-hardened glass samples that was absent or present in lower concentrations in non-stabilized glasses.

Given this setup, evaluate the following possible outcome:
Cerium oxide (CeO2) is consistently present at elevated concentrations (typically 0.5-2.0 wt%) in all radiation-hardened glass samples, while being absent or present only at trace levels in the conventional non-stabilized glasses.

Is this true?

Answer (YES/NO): NO